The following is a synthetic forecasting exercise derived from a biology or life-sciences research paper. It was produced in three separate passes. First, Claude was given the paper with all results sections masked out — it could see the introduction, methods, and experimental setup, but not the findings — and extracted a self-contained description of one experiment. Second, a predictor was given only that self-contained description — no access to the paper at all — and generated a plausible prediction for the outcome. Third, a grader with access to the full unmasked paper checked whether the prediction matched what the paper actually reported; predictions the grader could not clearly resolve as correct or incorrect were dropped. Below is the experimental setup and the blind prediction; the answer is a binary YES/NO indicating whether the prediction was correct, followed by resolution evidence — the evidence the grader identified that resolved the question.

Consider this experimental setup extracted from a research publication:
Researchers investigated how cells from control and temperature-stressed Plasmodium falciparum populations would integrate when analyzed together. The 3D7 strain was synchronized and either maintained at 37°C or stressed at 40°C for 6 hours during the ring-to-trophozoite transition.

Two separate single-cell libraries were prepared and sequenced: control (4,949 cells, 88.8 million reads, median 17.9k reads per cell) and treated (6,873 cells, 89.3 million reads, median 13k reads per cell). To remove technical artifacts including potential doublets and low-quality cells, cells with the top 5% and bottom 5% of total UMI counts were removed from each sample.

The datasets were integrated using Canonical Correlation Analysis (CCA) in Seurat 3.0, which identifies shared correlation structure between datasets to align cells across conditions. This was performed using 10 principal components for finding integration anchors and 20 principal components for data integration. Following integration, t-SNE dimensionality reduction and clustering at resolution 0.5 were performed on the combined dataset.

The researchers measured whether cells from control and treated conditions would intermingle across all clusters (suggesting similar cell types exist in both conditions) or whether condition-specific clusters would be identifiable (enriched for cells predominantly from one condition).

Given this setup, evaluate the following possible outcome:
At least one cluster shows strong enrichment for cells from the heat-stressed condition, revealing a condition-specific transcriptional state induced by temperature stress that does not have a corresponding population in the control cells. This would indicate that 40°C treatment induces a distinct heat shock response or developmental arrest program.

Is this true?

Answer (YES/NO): YES